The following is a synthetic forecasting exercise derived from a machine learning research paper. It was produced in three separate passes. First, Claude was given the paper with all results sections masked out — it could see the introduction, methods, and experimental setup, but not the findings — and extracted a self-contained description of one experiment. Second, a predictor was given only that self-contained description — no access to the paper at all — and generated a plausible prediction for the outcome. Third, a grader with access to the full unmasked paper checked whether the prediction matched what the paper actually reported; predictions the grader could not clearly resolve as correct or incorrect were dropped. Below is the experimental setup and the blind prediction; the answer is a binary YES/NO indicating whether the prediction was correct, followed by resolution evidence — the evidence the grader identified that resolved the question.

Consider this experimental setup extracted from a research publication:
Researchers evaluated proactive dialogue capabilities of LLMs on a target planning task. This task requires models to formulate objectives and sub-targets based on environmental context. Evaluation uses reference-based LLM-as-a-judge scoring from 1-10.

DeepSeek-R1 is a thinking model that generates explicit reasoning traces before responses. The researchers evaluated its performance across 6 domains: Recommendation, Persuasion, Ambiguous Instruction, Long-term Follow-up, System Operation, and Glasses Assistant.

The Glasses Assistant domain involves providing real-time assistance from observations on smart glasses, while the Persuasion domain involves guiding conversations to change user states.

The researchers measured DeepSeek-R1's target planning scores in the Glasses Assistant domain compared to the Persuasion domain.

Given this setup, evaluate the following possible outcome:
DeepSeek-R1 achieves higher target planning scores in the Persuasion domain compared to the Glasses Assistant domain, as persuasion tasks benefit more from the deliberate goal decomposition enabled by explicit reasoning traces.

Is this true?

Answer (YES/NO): NO